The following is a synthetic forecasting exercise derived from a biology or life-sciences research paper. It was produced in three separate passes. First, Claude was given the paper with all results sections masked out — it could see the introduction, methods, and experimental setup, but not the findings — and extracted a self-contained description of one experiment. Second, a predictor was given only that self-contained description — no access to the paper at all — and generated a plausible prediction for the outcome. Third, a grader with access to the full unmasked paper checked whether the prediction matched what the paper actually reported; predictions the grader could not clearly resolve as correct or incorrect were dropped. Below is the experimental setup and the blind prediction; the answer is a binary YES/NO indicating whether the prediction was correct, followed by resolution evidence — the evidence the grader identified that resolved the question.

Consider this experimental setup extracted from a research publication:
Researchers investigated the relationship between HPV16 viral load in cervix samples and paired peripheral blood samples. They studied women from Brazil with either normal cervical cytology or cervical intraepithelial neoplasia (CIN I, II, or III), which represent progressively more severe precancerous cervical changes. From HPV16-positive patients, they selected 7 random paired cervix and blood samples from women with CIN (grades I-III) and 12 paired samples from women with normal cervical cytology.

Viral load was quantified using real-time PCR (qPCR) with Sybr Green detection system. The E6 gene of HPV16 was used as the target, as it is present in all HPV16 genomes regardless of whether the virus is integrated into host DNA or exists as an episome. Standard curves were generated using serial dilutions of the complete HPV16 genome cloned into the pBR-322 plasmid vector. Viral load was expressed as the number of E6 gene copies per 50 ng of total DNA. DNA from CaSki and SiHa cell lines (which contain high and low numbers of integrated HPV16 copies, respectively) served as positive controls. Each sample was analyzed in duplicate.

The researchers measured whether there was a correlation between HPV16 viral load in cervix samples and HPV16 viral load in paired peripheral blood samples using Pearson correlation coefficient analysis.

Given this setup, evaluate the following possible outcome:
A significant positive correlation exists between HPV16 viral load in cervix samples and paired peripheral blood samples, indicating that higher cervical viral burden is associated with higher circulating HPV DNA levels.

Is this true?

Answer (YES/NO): NO